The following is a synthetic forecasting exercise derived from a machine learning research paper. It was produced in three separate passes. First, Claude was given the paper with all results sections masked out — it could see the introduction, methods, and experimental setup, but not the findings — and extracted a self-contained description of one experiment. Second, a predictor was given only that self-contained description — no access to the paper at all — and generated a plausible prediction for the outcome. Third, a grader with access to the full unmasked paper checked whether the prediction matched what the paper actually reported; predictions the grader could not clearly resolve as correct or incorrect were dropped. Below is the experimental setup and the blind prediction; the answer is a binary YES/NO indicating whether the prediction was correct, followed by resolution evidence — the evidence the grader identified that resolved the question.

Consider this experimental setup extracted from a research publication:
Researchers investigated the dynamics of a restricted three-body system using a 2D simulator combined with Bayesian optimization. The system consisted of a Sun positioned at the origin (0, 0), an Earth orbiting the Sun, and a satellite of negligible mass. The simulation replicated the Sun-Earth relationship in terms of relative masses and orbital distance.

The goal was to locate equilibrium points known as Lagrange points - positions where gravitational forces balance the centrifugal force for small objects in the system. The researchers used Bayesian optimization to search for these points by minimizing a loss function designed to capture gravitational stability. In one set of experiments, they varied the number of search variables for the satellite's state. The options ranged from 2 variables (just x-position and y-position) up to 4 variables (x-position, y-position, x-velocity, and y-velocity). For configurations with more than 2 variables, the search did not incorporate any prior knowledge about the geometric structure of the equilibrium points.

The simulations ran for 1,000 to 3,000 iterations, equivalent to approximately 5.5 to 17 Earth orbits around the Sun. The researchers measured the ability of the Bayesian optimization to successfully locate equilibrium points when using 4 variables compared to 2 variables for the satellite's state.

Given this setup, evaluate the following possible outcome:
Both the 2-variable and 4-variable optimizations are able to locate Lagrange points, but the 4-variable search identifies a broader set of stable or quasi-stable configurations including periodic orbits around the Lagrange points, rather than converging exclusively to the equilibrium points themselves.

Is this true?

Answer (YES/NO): NO